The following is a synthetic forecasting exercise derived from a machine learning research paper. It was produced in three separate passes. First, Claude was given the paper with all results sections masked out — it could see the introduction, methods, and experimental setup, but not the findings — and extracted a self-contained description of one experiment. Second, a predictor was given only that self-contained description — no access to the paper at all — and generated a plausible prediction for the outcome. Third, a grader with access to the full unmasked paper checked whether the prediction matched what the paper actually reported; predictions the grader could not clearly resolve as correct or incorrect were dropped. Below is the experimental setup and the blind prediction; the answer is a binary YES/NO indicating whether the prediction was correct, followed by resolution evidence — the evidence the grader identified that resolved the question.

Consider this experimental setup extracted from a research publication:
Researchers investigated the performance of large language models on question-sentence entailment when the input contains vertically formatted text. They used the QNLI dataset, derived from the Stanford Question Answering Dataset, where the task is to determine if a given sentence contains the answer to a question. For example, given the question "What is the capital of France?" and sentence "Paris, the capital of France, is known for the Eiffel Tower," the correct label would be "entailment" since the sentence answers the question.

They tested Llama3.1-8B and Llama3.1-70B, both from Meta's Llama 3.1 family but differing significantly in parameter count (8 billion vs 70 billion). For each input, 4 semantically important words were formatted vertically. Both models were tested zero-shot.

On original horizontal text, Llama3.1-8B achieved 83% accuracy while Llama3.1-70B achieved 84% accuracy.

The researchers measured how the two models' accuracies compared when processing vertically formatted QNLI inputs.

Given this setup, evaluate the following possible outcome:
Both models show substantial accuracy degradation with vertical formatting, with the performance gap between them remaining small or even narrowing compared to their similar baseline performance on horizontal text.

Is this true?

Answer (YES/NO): NO